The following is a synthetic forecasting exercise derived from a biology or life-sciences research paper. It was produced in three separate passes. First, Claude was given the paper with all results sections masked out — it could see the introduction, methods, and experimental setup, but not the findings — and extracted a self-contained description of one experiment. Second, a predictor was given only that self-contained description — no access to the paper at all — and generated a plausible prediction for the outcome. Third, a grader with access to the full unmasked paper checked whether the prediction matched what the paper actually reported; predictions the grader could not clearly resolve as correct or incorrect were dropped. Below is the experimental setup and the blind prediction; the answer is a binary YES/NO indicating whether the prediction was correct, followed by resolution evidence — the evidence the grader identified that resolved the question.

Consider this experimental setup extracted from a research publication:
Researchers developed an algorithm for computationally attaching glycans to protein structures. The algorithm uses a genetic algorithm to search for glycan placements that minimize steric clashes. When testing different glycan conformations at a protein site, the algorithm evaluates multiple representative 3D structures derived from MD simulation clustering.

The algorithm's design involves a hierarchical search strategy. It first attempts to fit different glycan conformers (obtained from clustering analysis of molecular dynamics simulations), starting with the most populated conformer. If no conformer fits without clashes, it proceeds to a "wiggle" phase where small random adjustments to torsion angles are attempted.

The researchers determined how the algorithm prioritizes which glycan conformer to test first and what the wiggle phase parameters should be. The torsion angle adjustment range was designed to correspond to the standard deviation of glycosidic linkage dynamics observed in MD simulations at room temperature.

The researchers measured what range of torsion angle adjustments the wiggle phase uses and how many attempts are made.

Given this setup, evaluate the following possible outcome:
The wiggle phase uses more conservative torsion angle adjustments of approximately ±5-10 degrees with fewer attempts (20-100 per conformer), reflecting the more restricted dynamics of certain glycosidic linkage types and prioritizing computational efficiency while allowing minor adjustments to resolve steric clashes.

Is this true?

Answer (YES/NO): YES